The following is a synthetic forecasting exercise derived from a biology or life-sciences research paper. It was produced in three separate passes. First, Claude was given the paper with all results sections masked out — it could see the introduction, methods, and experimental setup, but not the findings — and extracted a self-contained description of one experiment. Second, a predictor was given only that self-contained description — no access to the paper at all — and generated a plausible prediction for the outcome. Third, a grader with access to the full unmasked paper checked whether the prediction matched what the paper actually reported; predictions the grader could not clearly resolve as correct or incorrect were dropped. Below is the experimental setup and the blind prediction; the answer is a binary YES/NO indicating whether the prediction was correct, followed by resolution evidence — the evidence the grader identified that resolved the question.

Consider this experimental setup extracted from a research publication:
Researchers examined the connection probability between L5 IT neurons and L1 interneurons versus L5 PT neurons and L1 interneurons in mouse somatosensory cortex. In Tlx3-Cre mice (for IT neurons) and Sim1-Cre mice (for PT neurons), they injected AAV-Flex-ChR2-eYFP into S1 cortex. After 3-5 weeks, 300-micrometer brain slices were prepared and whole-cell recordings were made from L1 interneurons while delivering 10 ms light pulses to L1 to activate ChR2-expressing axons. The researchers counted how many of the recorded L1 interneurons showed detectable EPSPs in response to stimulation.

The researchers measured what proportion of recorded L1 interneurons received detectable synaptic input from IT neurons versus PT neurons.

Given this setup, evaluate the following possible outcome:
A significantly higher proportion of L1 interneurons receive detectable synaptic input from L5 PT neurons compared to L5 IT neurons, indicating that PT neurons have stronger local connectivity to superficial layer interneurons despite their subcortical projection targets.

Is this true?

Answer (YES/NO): NO